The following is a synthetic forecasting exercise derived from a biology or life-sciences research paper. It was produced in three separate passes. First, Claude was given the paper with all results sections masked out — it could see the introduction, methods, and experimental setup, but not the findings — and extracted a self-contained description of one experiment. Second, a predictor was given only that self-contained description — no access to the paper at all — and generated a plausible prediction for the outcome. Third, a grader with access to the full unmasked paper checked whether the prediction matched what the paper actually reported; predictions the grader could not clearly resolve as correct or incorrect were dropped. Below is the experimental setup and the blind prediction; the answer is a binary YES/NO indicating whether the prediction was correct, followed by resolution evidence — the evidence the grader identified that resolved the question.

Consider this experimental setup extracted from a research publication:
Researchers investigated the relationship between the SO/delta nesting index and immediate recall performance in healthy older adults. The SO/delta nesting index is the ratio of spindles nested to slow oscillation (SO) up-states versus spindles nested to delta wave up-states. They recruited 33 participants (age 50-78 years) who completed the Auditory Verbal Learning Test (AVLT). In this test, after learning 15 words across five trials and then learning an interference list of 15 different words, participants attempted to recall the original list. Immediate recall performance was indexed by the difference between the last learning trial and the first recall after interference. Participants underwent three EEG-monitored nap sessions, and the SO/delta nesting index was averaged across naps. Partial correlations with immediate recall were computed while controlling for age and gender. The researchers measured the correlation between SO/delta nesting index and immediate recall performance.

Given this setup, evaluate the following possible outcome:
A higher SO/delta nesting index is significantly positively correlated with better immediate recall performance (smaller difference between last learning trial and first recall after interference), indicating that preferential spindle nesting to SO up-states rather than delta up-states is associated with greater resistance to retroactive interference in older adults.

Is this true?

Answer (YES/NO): NO